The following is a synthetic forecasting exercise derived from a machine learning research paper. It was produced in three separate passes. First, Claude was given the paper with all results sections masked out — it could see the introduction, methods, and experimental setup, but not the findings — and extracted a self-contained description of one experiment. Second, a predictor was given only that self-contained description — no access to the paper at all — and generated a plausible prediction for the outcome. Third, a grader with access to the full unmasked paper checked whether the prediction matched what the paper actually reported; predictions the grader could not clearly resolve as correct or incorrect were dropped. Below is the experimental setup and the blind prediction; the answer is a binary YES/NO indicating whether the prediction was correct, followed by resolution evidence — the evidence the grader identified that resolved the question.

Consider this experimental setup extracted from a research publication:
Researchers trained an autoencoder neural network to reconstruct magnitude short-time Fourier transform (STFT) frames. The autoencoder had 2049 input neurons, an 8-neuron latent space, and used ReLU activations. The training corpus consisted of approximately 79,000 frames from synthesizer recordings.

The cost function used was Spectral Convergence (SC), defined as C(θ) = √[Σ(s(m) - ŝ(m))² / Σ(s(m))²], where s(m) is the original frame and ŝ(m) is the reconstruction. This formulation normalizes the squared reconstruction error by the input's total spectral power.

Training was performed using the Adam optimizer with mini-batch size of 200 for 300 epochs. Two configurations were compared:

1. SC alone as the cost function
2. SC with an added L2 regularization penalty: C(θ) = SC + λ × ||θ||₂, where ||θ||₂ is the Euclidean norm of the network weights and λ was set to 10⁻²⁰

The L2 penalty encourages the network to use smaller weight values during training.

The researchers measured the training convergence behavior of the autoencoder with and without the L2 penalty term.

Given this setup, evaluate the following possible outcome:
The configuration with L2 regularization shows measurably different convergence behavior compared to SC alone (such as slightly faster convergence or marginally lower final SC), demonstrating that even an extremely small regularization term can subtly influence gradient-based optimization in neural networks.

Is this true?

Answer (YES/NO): NO